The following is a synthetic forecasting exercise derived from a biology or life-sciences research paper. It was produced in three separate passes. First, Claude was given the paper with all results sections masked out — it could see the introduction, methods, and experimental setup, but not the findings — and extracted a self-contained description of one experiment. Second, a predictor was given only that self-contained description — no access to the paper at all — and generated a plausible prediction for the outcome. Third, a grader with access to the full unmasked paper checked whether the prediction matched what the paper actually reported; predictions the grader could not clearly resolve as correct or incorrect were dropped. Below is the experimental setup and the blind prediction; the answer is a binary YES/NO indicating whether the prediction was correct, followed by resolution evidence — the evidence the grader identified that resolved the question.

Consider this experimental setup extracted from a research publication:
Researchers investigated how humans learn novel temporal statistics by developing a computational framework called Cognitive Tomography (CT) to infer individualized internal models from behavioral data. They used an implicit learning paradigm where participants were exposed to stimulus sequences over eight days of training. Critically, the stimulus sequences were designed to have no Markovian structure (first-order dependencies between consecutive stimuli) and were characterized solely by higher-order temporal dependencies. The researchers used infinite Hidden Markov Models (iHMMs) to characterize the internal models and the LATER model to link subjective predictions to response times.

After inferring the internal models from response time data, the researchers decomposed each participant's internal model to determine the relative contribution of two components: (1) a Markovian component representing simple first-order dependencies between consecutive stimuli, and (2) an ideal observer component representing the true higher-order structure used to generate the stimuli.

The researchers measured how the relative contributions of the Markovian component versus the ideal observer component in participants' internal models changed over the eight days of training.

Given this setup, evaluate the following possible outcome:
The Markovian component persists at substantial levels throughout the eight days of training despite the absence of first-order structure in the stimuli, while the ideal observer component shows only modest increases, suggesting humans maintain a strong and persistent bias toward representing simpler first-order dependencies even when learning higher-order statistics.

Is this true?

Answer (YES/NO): NO